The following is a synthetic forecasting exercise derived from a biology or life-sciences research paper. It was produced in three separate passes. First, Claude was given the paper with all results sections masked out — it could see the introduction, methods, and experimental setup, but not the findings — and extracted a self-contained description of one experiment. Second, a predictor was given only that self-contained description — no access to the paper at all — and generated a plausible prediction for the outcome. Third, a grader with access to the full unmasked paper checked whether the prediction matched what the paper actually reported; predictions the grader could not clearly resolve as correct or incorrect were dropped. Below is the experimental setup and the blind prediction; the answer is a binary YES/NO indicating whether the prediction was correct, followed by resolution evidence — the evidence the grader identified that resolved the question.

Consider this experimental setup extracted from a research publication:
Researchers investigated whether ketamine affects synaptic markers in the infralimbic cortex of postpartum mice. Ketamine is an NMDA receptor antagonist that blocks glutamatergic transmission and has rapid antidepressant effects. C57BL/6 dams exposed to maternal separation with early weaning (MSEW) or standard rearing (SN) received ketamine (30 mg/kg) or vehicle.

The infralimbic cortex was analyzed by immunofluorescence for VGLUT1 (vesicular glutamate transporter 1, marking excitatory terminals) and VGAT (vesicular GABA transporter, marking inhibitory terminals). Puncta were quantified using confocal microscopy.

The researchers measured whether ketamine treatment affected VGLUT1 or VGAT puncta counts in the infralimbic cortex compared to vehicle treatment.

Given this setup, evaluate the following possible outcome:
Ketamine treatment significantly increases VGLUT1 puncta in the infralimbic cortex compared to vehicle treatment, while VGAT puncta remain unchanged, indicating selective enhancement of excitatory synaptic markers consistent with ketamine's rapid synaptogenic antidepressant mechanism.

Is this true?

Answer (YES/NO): NO